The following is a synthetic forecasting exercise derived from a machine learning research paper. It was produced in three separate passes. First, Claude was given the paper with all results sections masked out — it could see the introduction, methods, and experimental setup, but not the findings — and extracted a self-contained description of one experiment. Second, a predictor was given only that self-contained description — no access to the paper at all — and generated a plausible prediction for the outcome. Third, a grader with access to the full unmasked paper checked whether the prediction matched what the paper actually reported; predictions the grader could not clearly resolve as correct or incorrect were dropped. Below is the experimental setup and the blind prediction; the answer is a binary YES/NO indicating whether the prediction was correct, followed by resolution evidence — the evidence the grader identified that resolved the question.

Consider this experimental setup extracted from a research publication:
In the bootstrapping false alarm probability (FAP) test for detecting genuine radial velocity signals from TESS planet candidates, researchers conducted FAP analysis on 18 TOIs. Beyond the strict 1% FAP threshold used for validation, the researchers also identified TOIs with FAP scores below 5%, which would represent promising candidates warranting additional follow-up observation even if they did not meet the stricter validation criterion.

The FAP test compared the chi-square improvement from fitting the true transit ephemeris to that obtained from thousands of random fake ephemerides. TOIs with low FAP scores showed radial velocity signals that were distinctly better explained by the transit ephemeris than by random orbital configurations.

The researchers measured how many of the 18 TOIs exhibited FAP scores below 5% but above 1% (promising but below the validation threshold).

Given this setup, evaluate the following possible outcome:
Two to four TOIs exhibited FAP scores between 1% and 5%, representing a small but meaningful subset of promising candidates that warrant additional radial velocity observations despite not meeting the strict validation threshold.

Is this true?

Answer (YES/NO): YES